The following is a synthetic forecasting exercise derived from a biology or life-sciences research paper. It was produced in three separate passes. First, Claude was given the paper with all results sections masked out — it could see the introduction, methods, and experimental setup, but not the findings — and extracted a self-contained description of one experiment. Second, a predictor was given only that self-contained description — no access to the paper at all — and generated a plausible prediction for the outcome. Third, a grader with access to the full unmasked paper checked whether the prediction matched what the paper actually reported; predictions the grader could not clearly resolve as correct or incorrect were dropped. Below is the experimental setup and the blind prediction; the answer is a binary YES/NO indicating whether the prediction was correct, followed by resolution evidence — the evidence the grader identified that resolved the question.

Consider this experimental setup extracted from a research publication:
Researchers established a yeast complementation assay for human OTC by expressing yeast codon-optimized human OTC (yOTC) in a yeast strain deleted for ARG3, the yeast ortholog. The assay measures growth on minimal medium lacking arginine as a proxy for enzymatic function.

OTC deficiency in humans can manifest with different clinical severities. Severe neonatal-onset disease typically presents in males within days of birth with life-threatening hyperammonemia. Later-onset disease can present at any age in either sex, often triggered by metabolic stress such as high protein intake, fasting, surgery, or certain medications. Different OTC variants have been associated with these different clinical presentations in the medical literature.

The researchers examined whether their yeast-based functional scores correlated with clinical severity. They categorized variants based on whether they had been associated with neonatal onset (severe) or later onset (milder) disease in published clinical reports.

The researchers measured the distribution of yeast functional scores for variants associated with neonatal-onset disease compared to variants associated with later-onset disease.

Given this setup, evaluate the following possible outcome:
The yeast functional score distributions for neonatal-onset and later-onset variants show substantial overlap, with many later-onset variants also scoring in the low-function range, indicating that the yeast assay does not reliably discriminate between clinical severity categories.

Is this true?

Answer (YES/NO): NO